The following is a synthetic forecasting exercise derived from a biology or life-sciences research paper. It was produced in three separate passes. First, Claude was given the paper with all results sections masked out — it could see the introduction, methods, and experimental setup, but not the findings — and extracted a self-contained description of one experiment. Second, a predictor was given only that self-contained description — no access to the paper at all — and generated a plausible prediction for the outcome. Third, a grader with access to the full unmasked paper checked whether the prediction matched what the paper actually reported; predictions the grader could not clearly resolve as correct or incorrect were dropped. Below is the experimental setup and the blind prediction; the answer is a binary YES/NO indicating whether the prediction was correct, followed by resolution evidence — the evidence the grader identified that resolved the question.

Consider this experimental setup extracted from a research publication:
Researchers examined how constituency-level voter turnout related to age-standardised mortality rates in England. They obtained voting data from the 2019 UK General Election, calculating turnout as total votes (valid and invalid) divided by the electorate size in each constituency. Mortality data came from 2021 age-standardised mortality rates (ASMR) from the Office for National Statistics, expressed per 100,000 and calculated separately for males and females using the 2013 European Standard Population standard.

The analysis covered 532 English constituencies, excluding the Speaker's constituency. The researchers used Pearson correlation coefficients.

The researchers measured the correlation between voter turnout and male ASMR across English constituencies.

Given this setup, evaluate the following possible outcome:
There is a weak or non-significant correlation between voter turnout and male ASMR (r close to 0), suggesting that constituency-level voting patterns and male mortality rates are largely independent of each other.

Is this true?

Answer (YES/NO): NO